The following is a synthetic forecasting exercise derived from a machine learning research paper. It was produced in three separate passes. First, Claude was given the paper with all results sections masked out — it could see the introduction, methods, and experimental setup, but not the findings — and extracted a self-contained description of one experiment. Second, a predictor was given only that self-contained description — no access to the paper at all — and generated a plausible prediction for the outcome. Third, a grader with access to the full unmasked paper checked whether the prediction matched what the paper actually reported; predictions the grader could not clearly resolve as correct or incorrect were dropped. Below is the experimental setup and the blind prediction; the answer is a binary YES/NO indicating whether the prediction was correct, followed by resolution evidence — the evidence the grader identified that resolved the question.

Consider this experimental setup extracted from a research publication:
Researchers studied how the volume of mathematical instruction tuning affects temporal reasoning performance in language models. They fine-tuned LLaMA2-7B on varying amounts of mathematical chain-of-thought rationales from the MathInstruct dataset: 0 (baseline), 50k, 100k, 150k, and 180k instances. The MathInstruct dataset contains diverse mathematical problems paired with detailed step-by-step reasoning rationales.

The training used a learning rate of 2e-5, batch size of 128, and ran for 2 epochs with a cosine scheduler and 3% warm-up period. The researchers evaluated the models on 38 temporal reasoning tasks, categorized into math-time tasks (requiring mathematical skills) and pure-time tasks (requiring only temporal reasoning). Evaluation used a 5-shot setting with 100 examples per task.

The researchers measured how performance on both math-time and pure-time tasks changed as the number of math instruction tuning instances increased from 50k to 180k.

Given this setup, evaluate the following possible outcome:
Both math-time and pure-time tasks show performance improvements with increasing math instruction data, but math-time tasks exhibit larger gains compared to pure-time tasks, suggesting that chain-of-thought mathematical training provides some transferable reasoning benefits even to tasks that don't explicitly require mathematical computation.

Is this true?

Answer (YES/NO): NO